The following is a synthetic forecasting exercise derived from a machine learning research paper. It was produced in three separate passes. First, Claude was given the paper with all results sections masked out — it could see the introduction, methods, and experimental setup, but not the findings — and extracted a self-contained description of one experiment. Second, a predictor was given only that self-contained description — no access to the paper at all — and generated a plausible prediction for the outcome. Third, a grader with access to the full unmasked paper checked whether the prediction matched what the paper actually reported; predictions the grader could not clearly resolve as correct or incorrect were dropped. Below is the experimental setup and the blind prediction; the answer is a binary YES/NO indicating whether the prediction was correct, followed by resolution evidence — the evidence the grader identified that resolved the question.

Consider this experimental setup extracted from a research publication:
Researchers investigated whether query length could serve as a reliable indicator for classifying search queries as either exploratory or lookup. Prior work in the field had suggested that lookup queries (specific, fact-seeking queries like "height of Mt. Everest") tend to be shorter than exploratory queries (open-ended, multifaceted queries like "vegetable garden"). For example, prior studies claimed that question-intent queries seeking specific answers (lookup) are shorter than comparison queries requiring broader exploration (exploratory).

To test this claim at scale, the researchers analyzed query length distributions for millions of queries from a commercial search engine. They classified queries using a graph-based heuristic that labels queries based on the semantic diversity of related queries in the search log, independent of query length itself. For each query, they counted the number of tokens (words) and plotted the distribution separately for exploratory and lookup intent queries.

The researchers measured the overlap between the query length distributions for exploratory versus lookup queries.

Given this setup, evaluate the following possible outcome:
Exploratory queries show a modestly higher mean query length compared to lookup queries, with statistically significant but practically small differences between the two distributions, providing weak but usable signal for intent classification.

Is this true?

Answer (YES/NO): NO